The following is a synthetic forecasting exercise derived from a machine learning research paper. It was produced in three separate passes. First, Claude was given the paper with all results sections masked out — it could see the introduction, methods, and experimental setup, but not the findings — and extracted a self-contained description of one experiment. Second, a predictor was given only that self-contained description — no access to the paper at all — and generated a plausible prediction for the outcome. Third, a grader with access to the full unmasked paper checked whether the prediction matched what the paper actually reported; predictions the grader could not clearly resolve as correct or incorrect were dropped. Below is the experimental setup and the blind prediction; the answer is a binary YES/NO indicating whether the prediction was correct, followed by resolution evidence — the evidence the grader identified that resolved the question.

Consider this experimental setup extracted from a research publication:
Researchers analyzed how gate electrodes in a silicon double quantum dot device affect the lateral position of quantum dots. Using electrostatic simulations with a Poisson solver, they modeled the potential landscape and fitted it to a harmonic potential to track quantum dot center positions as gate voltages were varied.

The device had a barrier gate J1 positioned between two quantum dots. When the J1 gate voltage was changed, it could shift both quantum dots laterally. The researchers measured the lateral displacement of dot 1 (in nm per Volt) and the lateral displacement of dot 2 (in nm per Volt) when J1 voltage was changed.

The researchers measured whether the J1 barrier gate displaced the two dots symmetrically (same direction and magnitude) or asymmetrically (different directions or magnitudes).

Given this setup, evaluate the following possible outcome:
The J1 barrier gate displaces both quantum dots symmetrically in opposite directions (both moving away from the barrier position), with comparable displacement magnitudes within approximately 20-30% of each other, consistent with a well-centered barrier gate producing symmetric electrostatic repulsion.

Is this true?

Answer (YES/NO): NO